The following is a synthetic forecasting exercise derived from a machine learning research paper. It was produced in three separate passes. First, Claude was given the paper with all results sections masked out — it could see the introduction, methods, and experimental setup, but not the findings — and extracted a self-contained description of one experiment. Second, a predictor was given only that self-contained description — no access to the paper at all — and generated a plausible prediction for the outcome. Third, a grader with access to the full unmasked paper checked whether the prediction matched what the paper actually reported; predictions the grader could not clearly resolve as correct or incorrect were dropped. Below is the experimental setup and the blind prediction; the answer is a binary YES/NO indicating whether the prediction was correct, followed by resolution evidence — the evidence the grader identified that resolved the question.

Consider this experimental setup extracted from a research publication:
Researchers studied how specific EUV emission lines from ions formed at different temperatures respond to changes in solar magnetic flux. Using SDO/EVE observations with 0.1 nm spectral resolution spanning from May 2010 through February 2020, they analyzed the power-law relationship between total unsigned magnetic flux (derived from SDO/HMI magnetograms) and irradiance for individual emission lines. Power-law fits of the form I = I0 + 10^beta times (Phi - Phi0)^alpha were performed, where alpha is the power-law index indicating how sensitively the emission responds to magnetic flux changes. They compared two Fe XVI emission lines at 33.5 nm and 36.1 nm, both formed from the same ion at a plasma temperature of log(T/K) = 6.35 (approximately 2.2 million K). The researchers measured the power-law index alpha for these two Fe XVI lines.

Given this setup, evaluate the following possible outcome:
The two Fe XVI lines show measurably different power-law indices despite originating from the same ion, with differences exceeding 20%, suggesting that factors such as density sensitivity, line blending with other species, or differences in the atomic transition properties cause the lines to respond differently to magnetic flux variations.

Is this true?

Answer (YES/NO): NO